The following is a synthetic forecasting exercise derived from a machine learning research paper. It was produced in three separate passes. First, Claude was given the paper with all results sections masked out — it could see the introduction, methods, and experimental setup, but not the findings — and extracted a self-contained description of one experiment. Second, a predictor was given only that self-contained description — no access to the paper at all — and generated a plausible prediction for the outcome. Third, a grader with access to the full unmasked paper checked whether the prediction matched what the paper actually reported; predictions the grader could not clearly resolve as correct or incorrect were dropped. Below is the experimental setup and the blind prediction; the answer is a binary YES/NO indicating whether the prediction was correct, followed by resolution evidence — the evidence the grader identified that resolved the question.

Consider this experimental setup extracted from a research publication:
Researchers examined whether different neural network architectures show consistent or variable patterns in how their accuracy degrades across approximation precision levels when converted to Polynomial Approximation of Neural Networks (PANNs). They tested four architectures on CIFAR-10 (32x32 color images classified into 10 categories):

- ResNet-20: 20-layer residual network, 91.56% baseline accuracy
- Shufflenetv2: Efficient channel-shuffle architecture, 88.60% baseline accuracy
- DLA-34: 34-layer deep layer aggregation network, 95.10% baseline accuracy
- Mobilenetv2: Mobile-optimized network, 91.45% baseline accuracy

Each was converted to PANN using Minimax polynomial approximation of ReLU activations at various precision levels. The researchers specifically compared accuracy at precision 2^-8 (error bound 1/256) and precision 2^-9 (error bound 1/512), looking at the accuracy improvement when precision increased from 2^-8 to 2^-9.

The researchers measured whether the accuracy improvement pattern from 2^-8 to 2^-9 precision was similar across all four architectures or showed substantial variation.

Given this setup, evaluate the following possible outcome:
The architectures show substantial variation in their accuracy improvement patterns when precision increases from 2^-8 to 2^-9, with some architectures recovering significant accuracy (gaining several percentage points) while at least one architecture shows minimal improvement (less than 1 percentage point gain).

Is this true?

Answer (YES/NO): NO